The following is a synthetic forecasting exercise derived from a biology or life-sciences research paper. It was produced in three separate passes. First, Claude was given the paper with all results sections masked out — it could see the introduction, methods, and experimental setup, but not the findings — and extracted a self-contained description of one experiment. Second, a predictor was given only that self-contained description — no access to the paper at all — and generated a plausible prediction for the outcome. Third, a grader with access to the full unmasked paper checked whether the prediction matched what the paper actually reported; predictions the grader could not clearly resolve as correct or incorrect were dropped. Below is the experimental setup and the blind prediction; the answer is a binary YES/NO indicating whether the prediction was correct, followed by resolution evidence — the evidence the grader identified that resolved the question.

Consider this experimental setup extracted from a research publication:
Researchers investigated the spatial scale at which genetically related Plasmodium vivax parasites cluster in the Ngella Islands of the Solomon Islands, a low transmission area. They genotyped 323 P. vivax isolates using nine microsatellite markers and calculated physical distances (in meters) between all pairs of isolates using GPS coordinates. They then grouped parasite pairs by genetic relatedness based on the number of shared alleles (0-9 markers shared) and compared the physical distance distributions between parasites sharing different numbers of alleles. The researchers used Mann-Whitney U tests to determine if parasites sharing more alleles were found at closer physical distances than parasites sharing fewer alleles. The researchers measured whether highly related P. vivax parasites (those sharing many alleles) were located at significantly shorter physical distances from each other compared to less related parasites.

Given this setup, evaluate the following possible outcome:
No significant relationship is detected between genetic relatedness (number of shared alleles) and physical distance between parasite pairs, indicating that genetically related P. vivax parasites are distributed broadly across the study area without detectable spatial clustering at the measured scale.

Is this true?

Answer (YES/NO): NO